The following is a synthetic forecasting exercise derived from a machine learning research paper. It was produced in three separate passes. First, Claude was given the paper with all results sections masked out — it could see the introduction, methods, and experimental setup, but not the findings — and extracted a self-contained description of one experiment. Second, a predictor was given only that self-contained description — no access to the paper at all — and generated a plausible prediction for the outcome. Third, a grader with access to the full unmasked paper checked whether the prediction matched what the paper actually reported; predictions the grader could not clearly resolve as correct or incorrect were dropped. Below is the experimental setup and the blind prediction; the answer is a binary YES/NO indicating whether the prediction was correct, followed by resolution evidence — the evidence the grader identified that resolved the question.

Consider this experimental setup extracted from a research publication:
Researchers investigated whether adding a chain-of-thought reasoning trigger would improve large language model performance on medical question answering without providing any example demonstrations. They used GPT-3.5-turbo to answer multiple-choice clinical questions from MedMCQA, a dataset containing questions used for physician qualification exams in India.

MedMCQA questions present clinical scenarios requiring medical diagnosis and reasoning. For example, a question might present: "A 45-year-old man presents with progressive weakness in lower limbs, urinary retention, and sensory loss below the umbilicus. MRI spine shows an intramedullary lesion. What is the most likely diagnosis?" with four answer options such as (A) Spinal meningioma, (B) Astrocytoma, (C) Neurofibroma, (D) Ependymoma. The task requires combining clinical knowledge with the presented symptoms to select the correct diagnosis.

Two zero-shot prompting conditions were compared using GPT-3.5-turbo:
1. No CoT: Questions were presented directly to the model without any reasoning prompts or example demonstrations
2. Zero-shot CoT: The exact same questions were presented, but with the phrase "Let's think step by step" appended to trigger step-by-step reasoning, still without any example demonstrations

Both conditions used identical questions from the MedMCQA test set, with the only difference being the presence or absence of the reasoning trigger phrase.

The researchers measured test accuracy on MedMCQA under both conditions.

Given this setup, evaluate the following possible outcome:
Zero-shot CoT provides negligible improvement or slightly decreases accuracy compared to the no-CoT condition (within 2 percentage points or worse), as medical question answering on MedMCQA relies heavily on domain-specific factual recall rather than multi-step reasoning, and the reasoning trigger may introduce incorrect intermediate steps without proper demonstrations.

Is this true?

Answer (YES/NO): YES